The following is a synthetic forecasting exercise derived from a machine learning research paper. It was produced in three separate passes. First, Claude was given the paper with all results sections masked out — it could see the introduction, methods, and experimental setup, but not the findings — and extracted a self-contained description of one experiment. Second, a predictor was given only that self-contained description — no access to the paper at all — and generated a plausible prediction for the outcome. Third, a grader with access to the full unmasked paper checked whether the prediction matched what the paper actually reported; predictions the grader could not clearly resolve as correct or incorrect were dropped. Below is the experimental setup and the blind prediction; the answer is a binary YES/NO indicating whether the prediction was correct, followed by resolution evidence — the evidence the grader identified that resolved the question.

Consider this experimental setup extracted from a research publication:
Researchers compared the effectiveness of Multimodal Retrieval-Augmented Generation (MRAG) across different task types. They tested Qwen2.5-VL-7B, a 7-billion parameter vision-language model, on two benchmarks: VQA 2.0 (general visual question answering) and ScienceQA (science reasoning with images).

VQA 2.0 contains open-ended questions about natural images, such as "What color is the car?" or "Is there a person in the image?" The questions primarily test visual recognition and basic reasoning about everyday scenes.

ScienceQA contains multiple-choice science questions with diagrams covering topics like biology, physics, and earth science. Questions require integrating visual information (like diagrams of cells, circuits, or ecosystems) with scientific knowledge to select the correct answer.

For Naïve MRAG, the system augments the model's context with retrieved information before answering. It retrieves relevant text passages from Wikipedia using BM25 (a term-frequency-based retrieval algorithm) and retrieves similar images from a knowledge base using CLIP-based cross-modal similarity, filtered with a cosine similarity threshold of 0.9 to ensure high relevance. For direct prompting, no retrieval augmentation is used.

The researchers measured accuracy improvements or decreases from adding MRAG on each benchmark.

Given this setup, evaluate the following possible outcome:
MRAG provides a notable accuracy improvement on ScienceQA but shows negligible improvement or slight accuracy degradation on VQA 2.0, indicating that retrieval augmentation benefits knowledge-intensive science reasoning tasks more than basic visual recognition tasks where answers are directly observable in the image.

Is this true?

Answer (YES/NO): NO